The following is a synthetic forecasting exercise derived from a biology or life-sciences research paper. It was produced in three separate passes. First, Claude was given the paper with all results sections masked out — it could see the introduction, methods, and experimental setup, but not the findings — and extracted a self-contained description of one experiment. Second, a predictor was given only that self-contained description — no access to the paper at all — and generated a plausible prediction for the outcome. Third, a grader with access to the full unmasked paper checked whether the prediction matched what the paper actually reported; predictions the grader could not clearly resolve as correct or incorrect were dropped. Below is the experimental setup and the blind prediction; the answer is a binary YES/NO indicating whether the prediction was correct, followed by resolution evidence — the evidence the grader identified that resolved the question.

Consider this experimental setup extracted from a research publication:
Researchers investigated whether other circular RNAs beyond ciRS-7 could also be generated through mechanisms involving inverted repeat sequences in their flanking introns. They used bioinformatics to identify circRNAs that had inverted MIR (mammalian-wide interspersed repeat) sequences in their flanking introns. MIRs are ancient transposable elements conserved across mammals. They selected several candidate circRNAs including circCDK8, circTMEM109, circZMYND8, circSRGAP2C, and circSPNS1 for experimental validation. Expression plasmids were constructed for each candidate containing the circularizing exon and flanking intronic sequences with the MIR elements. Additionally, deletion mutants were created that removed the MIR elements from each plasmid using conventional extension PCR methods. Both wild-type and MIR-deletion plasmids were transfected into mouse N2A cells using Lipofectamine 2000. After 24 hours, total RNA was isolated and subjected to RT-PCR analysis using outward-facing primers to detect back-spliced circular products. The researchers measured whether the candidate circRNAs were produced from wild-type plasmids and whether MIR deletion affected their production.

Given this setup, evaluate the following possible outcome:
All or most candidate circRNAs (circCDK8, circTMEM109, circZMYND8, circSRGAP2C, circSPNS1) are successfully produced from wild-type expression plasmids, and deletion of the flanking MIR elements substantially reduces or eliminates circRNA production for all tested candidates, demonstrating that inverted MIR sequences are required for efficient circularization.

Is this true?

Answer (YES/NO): NO